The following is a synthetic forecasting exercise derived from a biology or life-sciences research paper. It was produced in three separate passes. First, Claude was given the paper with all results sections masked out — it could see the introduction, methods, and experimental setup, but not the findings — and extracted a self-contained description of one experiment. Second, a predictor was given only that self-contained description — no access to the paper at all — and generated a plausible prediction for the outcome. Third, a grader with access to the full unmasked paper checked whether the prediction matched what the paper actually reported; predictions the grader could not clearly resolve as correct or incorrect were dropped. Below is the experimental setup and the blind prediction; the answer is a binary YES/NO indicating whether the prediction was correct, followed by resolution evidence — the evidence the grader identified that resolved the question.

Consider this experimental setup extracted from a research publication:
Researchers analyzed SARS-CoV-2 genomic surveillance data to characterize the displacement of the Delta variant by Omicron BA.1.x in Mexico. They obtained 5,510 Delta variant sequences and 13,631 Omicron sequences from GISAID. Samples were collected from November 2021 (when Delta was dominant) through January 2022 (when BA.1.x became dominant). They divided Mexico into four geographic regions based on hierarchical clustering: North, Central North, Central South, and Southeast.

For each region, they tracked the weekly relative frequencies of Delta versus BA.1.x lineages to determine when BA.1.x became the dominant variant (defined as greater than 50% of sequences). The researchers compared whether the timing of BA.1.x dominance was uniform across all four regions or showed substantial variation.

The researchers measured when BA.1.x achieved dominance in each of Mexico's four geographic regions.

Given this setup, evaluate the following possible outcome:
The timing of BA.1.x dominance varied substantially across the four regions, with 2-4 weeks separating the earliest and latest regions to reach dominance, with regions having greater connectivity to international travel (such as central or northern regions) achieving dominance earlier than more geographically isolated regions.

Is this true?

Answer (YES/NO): NO